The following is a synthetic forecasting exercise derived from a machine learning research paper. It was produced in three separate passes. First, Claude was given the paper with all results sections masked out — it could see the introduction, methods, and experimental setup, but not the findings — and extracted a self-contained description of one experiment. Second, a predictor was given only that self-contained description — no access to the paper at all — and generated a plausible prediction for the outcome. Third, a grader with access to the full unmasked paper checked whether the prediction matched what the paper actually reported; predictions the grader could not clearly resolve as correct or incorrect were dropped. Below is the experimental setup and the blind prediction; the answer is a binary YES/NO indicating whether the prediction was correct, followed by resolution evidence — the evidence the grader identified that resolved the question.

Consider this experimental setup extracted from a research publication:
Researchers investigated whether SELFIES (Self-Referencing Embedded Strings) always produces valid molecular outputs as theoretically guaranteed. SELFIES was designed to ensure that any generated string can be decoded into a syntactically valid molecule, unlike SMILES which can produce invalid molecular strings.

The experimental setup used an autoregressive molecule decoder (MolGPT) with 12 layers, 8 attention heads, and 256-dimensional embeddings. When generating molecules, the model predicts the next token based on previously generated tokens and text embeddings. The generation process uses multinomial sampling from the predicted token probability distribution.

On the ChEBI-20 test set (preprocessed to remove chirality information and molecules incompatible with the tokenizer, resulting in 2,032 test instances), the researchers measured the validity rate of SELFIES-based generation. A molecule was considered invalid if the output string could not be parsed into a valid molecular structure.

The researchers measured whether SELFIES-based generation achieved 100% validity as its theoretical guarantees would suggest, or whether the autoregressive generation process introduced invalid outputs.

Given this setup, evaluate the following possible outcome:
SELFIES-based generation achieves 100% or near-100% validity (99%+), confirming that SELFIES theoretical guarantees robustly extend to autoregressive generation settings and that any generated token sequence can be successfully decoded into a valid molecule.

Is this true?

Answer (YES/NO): YES